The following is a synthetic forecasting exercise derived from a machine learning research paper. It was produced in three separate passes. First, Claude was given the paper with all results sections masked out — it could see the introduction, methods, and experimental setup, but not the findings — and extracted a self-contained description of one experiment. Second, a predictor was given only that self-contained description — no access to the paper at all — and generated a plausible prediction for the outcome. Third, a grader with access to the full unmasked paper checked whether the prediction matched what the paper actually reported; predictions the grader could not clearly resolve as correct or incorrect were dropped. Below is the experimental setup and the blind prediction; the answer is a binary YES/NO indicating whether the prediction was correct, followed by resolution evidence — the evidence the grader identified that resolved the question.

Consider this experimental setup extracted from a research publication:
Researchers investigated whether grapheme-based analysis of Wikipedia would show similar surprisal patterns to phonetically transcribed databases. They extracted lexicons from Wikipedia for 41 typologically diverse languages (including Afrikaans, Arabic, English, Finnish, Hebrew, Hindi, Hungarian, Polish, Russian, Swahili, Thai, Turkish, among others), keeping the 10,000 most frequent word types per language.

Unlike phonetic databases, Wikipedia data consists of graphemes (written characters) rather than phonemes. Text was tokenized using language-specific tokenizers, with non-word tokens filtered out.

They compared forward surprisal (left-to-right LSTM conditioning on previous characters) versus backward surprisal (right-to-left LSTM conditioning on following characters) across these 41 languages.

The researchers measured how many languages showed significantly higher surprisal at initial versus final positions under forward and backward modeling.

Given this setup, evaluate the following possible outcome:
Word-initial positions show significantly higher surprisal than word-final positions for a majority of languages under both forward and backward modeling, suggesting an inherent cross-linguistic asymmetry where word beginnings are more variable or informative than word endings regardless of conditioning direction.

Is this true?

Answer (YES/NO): NO